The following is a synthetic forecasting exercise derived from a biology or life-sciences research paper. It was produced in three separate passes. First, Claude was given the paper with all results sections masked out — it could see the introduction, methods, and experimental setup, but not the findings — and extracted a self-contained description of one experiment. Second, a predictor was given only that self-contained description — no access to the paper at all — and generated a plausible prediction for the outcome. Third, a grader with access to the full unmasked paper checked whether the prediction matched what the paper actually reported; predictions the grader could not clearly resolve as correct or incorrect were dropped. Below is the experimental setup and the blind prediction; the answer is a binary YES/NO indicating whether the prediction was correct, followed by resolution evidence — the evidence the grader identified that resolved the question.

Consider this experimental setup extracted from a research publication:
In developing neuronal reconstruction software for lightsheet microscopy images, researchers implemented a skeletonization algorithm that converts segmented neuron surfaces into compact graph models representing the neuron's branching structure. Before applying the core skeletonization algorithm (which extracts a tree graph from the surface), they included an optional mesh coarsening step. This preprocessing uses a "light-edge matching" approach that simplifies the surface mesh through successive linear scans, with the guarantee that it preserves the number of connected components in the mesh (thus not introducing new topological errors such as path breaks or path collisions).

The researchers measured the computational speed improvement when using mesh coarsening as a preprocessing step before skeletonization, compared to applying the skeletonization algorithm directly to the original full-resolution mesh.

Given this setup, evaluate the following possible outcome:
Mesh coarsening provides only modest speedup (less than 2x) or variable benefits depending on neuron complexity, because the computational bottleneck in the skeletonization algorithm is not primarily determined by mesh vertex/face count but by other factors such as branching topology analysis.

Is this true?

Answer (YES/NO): NO